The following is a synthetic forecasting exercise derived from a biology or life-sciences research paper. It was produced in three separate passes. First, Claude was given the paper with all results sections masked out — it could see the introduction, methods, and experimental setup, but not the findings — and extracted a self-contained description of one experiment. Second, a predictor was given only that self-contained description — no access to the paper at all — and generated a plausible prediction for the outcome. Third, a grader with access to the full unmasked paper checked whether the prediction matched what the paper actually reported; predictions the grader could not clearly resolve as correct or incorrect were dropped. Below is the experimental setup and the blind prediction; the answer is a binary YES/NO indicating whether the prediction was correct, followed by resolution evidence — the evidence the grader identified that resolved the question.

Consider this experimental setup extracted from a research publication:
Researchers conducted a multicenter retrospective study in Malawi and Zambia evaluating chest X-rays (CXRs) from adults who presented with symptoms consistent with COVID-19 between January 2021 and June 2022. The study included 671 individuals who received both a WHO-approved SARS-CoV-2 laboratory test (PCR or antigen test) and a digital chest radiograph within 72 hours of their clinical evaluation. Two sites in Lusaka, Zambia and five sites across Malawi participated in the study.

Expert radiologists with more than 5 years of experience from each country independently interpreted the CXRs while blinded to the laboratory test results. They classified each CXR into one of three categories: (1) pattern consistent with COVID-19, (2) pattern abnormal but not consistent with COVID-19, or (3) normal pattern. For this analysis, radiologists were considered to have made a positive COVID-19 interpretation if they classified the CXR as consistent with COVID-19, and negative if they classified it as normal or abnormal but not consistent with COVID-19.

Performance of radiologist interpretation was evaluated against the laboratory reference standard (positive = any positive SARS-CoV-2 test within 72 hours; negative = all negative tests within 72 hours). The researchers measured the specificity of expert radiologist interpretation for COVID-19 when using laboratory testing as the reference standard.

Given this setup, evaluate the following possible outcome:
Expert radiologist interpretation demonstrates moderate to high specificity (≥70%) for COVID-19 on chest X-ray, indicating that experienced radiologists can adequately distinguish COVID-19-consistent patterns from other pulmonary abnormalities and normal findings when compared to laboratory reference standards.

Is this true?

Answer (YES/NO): NO